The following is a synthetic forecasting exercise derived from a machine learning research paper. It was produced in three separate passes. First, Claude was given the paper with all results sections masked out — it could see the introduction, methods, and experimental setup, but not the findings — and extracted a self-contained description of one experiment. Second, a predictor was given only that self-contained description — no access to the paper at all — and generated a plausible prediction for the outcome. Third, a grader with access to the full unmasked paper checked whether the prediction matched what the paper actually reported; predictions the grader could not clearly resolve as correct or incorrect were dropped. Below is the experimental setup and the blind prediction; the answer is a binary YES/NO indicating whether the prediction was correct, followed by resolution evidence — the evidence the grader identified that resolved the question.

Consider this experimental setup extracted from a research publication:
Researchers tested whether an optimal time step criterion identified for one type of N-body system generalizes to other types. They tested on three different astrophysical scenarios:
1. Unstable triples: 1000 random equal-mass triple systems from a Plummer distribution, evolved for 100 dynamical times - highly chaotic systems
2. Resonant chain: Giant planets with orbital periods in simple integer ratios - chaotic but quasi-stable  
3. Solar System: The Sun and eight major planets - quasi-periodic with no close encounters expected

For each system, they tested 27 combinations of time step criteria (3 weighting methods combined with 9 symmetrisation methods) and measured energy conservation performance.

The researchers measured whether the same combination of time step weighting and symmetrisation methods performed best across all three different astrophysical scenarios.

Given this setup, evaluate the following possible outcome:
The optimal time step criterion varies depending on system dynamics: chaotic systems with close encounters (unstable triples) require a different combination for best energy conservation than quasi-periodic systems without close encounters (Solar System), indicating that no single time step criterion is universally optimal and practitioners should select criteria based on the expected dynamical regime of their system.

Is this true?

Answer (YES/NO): NO